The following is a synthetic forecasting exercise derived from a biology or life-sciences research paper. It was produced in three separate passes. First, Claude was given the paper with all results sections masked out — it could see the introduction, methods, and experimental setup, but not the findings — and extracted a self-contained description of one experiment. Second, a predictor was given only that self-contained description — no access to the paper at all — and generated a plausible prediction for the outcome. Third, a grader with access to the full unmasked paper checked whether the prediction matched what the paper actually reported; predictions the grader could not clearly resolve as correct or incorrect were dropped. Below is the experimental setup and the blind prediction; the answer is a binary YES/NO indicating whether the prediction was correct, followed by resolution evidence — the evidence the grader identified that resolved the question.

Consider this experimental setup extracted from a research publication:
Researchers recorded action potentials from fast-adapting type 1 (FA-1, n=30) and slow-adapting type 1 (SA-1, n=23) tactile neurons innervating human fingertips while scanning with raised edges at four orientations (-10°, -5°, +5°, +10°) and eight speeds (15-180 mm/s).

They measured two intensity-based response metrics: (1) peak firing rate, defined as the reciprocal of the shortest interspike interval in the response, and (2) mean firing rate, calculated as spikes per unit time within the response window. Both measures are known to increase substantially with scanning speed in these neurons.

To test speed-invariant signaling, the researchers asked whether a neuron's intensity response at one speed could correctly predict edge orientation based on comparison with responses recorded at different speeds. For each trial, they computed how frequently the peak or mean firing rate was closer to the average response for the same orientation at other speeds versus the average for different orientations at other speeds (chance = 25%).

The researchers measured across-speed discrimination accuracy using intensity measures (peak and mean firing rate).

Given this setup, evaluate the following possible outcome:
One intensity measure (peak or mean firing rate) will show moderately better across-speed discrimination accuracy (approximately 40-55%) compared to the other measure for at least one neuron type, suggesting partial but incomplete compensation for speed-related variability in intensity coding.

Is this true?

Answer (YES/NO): NO